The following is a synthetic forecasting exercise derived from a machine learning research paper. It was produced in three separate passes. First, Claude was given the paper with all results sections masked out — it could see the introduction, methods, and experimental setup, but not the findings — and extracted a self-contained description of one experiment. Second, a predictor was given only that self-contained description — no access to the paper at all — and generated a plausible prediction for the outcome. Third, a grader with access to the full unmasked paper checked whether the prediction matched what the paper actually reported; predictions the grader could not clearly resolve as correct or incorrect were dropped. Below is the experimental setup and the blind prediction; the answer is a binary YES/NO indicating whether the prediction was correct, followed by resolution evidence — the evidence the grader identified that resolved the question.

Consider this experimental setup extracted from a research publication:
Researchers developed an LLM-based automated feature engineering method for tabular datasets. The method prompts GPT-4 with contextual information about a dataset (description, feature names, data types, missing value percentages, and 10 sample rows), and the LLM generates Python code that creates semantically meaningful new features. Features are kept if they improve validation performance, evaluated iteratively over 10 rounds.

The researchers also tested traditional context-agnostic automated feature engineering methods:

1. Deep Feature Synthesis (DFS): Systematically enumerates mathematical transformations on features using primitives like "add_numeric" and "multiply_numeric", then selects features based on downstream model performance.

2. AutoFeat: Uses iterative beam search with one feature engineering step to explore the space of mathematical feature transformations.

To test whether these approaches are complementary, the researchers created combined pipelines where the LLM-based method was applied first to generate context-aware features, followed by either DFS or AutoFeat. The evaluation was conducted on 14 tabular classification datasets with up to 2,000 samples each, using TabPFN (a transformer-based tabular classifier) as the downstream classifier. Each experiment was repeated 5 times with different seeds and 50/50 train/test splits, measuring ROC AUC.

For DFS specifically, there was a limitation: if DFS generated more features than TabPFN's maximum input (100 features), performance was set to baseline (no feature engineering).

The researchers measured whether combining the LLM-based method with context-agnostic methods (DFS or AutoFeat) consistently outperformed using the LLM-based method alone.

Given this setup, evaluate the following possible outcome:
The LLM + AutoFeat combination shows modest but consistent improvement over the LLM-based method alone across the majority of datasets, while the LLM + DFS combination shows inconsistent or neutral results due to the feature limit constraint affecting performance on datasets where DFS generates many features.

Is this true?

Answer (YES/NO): NO